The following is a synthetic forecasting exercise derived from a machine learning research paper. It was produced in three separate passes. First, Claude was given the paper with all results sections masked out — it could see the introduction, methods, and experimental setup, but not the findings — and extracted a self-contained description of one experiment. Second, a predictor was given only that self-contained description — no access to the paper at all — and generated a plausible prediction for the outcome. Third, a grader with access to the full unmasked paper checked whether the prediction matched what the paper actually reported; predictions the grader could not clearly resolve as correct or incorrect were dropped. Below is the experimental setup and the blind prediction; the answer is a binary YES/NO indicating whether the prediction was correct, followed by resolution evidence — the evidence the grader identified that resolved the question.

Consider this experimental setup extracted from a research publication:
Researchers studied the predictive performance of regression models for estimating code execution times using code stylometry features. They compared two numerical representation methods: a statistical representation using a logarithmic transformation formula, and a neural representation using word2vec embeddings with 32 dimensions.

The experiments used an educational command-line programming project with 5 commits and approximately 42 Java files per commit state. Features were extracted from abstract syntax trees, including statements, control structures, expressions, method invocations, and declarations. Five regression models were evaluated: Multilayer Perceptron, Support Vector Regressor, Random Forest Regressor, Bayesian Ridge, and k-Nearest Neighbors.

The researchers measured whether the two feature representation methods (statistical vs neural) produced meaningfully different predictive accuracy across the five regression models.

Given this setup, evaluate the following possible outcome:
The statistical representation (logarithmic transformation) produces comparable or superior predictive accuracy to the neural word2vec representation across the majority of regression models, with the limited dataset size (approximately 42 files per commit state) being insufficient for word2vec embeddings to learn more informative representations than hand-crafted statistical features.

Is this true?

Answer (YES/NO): YES